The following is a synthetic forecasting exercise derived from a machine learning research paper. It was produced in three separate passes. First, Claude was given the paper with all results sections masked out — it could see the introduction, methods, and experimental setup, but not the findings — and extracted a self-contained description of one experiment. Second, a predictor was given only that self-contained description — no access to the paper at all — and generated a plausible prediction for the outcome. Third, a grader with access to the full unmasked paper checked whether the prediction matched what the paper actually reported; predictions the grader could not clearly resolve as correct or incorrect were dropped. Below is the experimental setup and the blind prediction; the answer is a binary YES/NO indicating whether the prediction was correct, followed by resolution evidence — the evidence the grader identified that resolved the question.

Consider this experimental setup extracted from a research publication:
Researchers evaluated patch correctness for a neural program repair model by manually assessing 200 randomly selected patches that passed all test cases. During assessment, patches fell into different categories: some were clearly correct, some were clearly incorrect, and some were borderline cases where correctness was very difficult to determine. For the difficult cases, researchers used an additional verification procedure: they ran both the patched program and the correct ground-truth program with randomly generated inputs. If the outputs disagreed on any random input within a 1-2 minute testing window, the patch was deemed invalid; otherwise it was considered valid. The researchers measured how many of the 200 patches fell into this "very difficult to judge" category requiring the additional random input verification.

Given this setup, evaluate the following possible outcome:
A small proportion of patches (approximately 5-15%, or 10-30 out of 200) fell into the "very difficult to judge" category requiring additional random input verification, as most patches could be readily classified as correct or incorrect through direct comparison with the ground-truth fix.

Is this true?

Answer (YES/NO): YES